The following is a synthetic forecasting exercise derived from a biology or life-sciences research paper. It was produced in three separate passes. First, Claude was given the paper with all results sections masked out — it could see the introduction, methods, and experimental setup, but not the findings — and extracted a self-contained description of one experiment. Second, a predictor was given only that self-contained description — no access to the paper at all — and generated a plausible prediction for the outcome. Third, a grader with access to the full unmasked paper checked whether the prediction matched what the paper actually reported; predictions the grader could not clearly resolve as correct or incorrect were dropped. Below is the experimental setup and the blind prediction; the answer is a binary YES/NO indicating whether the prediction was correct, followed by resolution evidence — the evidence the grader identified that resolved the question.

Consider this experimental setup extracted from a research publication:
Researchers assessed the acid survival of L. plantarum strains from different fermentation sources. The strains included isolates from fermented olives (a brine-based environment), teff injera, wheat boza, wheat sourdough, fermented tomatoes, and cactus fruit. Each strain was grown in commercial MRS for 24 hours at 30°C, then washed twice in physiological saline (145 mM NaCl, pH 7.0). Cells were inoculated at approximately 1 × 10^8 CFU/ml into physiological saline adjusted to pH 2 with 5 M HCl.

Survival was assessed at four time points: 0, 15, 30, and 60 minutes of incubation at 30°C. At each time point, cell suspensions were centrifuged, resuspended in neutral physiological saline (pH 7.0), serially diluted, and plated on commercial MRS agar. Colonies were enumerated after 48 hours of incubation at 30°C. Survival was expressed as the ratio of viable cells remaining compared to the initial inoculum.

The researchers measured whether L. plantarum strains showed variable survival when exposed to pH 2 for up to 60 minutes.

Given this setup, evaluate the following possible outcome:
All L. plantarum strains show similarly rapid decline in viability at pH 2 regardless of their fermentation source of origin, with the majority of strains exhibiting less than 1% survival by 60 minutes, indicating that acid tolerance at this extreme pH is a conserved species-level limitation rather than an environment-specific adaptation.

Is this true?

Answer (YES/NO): NO